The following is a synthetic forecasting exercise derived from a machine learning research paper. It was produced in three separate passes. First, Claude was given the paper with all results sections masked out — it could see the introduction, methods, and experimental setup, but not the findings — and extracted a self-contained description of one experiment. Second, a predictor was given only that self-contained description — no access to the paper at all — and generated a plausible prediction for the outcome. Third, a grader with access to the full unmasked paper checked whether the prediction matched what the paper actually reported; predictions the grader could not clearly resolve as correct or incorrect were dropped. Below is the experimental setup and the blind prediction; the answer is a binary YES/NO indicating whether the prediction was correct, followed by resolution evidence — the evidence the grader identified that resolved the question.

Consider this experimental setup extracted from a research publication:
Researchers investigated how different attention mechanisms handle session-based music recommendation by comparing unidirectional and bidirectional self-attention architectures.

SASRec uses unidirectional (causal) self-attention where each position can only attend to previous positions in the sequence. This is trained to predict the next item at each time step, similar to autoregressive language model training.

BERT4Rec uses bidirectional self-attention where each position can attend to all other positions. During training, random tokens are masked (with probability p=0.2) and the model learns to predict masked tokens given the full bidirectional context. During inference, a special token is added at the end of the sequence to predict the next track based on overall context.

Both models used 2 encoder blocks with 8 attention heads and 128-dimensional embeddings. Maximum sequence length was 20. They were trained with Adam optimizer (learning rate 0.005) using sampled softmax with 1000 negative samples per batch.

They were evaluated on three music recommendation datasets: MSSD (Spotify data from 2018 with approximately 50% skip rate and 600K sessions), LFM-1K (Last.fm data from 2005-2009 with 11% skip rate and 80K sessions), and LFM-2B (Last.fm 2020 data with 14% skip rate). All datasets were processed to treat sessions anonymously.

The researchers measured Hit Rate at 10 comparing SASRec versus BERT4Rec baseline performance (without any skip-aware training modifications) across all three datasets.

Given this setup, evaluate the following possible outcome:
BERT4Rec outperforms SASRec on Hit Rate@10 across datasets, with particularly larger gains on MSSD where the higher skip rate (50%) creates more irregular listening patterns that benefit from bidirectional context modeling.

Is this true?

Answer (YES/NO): NO